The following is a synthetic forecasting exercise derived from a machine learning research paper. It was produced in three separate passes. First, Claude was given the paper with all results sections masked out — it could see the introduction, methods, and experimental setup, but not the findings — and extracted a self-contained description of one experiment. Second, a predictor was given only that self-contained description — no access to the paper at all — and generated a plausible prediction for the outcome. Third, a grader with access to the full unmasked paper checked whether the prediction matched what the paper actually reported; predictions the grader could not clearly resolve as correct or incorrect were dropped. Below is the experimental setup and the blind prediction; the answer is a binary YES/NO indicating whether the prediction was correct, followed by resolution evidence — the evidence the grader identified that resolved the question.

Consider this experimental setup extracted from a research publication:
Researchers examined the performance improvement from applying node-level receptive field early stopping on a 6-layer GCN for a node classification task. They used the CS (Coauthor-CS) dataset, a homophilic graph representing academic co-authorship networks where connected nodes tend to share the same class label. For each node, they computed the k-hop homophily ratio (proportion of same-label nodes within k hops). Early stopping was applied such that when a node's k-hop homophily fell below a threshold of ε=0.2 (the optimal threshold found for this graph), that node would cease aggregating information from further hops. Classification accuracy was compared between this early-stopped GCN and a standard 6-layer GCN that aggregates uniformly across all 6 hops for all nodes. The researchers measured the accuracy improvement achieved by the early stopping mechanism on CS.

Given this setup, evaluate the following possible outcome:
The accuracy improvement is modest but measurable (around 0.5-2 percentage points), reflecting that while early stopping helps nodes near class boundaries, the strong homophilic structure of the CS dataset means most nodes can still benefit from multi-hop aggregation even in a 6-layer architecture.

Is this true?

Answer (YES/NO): YES